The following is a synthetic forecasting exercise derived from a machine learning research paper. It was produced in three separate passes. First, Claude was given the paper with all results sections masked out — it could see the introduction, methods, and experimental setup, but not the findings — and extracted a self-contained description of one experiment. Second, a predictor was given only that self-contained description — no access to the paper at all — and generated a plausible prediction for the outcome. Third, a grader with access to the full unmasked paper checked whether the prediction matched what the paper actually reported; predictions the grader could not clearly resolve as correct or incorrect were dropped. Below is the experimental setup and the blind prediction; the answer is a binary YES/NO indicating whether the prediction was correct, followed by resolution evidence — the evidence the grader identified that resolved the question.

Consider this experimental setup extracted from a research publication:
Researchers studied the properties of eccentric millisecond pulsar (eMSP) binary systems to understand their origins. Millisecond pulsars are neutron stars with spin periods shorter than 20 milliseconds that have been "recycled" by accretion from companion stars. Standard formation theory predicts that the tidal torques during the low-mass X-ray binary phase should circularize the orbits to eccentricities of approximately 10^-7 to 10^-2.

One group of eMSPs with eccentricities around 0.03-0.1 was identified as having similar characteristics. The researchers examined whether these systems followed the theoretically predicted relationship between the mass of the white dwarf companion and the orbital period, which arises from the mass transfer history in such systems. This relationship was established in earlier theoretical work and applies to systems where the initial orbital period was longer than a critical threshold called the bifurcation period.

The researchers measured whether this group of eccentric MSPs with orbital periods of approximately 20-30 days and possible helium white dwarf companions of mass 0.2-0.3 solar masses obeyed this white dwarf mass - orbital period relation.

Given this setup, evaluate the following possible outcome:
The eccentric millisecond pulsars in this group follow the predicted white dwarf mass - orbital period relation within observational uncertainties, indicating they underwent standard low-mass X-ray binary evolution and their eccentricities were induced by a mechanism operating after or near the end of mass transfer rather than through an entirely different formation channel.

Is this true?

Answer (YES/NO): YES